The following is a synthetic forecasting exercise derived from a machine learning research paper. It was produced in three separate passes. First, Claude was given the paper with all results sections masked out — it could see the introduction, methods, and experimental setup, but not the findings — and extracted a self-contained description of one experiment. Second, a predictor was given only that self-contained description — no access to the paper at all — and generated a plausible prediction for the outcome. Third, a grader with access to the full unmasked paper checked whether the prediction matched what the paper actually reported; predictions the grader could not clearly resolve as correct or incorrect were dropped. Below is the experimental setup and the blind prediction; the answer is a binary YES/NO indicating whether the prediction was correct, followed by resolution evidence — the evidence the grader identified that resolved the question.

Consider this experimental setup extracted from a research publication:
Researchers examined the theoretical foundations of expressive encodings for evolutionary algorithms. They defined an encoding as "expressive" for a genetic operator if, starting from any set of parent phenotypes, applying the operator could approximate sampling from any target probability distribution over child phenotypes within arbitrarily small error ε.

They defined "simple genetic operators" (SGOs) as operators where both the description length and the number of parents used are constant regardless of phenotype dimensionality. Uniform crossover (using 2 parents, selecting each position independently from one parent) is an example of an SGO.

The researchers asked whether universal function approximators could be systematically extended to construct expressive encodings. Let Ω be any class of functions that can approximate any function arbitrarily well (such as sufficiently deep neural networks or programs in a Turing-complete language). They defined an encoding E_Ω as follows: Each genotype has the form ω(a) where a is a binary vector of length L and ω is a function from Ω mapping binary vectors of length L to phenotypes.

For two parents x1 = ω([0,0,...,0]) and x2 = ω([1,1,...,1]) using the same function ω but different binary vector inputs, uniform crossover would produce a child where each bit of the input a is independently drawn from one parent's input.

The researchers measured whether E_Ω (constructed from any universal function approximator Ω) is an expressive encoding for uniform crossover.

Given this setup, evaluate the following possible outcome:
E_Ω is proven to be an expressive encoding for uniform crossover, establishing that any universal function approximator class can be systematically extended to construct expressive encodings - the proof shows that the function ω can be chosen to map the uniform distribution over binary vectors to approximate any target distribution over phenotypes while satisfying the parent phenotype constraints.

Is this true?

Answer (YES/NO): YES